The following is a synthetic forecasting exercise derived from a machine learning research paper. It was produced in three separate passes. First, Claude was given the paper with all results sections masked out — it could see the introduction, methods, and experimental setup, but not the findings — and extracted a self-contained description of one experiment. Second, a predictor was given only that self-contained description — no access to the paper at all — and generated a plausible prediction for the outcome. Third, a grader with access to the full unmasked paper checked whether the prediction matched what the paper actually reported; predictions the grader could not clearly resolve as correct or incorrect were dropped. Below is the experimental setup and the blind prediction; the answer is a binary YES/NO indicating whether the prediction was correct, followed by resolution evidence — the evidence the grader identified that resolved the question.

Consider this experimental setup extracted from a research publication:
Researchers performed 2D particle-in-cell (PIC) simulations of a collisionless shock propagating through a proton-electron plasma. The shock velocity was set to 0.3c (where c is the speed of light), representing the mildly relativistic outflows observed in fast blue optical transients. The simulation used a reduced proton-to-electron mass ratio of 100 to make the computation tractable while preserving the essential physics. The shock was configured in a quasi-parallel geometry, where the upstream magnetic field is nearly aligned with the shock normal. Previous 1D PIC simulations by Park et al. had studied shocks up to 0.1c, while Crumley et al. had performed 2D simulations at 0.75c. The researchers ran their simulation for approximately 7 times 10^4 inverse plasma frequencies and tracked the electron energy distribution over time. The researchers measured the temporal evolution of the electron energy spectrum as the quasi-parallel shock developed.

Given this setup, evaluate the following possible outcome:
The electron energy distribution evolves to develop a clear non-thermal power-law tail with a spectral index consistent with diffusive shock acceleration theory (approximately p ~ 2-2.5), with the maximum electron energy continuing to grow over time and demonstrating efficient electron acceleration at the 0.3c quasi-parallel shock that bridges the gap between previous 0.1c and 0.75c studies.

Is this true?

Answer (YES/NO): NO